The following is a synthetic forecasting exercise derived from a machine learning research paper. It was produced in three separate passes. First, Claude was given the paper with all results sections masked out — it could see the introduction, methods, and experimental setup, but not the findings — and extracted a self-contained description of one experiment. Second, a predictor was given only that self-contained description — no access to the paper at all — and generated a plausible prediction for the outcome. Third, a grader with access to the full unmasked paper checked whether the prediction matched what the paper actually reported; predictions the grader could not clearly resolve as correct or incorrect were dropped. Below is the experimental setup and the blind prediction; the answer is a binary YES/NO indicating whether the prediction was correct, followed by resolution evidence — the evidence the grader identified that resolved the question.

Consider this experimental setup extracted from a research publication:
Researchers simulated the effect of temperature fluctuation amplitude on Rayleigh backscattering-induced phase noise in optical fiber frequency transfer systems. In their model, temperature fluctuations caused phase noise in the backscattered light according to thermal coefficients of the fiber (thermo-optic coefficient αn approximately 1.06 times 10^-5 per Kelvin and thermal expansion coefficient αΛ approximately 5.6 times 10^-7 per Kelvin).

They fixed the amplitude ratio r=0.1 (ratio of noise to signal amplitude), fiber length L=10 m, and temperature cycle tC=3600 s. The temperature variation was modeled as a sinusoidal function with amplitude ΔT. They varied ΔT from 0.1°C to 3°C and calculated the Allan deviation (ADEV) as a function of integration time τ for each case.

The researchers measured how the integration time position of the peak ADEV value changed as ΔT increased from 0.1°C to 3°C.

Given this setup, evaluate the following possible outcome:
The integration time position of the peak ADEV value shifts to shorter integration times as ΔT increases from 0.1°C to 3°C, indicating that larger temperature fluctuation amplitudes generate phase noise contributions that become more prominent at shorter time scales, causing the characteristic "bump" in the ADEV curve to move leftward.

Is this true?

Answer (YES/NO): YES